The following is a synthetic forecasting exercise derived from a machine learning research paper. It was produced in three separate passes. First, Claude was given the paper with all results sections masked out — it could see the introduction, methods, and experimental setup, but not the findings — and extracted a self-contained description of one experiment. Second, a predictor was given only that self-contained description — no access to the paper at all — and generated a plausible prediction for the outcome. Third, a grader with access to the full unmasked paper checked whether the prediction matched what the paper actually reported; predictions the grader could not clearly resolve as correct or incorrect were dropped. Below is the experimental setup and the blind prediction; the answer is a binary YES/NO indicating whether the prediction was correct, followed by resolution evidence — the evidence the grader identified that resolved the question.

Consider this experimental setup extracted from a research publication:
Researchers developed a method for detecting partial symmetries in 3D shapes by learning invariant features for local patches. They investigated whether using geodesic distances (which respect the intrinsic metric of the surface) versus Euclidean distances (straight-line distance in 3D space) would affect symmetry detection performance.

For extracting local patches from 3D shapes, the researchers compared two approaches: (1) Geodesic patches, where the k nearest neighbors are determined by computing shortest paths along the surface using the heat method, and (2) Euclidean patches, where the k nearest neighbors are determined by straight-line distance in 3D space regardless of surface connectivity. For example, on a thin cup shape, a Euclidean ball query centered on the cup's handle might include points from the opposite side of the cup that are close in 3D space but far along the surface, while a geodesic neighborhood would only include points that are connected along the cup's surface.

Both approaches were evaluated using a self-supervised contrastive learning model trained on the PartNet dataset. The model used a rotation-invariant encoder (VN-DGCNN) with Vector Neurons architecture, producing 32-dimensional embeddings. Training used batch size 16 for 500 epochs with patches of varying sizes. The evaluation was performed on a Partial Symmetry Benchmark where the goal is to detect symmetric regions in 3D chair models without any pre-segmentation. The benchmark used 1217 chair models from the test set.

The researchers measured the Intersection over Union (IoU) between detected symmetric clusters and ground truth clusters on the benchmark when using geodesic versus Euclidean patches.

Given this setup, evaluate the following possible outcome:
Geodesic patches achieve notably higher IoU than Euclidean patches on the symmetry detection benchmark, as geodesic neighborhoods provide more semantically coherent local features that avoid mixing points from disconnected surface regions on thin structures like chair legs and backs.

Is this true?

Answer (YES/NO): YES